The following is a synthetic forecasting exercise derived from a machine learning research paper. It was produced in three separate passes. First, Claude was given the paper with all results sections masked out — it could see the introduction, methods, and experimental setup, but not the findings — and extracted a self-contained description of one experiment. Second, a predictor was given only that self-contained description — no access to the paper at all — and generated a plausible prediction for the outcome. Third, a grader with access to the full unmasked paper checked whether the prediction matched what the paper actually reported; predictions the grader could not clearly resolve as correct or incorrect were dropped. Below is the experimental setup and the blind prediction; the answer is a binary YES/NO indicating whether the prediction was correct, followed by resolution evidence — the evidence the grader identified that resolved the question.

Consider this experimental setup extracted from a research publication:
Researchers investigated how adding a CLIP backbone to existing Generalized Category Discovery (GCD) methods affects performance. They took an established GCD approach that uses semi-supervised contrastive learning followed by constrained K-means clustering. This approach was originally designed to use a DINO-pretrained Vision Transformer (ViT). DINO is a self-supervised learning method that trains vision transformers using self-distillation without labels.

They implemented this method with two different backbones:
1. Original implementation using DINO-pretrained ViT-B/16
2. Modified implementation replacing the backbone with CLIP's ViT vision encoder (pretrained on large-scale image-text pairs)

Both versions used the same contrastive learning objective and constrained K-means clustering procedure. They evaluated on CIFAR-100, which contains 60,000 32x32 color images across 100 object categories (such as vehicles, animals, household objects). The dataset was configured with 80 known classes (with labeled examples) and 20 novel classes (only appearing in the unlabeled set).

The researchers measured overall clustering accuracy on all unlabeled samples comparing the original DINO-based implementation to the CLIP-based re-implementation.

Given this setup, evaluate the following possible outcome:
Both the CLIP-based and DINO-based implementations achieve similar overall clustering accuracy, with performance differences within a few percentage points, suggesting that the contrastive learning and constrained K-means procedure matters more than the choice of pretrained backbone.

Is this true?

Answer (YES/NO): NO